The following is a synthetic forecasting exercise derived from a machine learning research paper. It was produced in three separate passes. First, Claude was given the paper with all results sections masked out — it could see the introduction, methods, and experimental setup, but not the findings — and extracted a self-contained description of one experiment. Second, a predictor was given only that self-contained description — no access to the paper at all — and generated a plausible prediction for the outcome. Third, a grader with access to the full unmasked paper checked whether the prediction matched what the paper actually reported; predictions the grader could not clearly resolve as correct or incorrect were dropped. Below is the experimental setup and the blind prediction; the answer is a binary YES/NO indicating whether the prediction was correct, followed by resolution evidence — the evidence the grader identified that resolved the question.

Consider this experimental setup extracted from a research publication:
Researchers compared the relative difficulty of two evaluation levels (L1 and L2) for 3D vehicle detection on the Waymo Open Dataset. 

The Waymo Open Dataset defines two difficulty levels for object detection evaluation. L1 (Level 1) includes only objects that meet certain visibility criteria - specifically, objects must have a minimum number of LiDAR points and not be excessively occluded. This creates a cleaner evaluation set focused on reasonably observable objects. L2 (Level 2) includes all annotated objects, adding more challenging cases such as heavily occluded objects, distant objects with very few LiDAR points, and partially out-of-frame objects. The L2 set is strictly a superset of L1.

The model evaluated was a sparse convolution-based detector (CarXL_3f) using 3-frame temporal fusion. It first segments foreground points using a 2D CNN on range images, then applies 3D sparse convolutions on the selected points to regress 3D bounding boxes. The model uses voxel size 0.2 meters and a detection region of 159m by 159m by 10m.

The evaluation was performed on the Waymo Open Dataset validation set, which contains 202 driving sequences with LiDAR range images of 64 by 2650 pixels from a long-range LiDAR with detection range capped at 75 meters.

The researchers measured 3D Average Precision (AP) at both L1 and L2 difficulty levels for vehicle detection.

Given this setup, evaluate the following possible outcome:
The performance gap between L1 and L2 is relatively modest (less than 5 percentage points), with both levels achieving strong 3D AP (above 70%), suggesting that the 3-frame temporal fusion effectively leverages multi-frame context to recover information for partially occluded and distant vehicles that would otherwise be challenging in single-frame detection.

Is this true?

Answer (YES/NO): NO